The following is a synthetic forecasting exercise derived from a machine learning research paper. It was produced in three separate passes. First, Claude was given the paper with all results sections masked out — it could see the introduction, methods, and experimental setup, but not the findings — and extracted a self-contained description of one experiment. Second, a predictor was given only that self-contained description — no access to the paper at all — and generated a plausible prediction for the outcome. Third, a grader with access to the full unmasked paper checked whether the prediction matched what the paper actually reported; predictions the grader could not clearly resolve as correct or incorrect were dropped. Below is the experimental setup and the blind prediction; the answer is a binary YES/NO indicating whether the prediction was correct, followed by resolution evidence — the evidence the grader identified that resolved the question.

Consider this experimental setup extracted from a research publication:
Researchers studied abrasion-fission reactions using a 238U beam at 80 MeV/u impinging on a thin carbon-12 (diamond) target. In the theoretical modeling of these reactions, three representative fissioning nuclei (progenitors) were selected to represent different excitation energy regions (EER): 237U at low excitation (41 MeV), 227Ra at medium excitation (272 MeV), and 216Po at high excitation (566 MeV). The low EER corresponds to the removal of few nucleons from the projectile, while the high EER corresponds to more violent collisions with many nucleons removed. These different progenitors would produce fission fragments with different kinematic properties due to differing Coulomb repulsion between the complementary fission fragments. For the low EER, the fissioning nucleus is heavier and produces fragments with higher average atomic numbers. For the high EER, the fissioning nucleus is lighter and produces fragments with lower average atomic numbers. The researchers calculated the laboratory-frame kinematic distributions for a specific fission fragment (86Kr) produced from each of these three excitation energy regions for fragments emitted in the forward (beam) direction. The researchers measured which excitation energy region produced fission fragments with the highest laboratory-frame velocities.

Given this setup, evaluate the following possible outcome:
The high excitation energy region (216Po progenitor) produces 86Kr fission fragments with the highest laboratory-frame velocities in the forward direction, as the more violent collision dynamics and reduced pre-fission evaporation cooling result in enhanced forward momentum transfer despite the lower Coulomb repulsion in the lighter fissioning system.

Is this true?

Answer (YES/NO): NO